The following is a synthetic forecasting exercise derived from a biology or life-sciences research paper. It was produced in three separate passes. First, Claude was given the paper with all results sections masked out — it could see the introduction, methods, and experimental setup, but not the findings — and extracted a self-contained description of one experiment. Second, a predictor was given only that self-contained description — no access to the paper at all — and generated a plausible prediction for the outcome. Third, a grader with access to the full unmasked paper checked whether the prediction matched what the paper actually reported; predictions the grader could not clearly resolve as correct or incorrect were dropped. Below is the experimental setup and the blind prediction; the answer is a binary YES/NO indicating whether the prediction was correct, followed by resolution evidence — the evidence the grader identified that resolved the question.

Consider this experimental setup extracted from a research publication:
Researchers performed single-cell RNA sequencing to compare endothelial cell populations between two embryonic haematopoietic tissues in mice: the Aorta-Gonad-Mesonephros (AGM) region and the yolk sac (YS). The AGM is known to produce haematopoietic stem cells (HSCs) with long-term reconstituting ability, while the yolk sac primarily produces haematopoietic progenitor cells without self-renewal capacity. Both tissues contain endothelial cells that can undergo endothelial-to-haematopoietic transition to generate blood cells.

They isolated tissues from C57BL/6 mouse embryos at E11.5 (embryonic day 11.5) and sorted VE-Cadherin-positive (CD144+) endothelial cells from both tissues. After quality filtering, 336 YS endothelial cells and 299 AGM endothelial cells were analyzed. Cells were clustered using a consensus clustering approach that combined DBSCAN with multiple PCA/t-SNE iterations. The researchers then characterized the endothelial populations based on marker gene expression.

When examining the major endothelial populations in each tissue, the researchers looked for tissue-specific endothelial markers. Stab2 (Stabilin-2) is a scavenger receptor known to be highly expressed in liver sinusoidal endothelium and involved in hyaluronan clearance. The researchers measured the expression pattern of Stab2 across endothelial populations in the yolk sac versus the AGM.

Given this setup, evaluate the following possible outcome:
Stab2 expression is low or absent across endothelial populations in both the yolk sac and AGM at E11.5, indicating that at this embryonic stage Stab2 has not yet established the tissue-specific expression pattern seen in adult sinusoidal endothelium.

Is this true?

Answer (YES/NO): NO